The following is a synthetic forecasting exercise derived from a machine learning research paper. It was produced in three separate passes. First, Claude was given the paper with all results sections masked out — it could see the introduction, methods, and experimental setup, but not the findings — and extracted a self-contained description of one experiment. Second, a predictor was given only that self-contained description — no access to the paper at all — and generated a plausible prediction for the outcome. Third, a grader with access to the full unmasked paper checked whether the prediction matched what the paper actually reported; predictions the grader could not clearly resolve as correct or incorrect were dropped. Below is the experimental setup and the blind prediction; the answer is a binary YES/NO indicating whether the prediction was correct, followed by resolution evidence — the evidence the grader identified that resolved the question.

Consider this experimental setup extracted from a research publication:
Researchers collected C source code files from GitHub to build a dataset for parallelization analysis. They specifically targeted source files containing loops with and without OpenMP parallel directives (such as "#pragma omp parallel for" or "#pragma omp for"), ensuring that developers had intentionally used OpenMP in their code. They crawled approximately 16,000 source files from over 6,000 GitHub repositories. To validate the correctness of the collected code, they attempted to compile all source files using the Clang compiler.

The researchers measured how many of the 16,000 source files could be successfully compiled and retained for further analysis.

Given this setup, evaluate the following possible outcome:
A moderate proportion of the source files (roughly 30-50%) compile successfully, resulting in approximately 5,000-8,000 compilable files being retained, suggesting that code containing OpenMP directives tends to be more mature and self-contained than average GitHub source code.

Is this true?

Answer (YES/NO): YES